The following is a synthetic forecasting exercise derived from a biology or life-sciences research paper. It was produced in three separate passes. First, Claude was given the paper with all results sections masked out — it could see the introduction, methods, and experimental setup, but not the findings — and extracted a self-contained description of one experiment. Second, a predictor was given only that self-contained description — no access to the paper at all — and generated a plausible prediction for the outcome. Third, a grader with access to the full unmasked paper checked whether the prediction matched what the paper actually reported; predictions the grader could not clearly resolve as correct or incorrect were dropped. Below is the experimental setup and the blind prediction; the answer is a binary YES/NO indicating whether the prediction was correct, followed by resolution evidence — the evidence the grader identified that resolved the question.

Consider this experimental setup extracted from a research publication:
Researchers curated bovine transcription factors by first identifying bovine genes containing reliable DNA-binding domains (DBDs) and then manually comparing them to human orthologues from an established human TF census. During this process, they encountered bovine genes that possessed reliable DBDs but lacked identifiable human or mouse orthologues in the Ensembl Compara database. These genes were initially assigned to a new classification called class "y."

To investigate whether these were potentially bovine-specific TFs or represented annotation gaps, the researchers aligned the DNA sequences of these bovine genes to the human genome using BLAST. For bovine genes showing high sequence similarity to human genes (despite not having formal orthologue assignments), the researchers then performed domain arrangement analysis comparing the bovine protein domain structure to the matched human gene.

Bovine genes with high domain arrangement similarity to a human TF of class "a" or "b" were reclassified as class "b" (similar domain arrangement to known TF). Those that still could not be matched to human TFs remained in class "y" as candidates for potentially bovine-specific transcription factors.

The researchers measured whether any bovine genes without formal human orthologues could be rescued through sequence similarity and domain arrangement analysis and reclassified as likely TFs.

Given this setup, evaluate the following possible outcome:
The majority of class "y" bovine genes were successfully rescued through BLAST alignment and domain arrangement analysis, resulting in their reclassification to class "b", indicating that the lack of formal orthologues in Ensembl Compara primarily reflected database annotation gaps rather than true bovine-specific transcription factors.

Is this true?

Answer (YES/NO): NO